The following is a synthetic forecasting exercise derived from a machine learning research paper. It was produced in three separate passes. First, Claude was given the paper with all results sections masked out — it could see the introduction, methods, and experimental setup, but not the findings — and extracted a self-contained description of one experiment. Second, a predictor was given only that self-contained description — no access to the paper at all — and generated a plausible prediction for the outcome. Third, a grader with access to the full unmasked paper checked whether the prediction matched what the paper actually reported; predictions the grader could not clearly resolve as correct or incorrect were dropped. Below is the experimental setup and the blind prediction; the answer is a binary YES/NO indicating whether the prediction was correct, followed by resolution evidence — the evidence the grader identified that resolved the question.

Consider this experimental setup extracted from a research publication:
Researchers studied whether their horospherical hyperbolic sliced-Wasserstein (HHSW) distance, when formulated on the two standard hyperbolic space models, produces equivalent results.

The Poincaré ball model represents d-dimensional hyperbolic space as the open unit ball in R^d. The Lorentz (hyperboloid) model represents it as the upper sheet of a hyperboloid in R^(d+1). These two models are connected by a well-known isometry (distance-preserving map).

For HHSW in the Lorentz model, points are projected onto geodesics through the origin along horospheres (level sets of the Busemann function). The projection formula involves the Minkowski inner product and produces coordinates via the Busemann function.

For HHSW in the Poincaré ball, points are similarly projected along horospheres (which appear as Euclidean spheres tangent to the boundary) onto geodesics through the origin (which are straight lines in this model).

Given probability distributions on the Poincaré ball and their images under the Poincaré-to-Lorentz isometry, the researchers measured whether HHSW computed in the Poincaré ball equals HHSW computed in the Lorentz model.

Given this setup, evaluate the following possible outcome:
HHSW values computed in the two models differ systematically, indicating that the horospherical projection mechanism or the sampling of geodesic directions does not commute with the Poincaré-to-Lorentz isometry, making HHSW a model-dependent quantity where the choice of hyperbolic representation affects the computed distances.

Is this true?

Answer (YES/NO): NO